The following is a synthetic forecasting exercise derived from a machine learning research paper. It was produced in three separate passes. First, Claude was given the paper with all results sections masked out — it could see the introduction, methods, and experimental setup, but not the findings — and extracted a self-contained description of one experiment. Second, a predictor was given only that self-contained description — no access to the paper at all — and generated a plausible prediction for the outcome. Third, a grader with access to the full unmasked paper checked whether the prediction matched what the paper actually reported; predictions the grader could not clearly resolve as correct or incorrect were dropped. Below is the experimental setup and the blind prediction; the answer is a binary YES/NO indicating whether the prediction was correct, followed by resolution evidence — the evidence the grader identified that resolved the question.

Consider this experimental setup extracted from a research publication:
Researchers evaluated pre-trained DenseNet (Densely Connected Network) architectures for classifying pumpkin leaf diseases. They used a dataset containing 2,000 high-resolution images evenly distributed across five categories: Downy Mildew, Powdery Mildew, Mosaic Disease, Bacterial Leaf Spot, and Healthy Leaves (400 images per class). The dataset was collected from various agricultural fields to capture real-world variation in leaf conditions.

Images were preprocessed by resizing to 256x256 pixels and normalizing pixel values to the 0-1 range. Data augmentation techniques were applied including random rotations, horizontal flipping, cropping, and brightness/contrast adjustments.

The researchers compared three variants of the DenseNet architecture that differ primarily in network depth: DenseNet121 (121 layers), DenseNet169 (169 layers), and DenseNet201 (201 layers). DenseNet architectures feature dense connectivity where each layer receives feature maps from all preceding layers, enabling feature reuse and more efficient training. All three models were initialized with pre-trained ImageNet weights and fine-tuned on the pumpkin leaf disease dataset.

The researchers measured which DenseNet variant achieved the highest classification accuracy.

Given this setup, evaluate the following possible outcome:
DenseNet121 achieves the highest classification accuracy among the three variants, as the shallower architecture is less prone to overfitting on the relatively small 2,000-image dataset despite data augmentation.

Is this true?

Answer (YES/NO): NO